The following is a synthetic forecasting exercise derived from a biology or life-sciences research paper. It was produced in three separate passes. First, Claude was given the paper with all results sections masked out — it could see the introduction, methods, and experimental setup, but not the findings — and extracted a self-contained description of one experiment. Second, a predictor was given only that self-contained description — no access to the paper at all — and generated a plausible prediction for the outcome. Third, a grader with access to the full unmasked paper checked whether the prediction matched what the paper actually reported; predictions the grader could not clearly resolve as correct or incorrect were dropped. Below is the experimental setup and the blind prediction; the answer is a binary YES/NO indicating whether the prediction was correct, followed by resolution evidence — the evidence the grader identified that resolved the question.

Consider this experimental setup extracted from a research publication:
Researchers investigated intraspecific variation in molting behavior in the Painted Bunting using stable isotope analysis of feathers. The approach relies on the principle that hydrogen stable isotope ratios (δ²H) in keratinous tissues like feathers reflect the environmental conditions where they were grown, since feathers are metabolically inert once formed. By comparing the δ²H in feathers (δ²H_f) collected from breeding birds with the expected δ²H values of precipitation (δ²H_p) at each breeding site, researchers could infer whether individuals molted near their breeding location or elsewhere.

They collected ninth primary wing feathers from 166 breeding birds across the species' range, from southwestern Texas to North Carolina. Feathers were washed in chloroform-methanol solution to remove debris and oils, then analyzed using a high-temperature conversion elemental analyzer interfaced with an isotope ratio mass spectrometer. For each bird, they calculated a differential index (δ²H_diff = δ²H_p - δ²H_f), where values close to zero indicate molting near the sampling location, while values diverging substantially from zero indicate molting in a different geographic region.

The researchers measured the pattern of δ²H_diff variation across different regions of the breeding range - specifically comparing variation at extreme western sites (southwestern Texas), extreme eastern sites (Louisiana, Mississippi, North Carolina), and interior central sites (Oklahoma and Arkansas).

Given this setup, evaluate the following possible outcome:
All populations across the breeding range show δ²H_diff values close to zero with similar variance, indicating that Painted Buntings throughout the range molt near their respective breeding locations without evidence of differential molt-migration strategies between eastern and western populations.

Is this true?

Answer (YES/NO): NO